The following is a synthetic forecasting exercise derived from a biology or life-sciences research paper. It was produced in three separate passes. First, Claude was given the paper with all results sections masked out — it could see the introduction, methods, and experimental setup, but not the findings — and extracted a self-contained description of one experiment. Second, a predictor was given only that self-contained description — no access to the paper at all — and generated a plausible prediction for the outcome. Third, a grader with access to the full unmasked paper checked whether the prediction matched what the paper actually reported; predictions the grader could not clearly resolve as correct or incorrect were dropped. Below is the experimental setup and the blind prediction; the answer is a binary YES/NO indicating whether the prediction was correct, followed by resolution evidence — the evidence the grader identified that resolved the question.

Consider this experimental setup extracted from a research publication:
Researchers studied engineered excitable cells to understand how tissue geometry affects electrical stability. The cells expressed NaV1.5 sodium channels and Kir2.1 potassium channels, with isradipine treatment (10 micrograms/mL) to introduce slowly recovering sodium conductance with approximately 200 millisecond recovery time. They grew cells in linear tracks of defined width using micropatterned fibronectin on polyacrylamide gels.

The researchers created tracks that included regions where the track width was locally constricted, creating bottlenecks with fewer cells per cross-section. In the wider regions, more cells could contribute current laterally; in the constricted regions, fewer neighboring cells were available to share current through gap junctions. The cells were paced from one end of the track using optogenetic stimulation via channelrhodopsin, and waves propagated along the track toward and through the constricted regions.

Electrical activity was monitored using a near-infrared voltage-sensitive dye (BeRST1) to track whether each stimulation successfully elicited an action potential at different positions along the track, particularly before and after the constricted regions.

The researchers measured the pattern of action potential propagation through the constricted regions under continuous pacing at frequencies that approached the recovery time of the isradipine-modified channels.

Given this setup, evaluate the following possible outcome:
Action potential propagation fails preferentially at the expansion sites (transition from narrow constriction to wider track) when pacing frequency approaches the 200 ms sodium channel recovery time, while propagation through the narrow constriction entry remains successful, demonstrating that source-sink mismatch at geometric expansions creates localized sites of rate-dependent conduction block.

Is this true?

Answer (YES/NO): NO